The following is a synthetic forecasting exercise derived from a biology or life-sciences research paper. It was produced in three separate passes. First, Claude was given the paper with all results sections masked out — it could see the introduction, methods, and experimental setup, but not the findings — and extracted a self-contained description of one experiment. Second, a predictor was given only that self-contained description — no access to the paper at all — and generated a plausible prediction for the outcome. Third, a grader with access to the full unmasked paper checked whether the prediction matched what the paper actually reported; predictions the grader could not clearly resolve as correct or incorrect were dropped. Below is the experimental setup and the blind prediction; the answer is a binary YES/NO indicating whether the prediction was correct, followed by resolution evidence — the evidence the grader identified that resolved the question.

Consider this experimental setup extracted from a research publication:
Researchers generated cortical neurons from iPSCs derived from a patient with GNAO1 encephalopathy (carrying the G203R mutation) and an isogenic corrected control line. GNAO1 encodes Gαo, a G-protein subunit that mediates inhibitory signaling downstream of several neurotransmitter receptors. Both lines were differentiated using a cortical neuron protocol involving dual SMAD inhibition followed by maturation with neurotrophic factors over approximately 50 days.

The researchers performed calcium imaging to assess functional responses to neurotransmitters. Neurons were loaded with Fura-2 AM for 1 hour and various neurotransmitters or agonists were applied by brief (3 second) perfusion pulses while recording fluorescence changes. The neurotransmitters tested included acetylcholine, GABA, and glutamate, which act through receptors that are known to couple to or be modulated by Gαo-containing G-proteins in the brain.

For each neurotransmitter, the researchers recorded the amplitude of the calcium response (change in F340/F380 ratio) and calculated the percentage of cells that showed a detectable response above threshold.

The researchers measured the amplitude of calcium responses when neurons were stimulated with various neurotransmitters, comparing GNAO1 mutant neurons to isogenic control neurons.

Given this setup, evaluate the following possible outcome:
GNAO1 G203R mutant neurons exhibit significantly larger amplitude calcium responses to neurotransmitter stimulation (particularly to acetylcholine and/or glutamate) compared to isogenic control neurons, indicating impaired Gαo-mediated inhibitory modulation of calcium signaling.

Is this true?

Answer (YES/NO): NO